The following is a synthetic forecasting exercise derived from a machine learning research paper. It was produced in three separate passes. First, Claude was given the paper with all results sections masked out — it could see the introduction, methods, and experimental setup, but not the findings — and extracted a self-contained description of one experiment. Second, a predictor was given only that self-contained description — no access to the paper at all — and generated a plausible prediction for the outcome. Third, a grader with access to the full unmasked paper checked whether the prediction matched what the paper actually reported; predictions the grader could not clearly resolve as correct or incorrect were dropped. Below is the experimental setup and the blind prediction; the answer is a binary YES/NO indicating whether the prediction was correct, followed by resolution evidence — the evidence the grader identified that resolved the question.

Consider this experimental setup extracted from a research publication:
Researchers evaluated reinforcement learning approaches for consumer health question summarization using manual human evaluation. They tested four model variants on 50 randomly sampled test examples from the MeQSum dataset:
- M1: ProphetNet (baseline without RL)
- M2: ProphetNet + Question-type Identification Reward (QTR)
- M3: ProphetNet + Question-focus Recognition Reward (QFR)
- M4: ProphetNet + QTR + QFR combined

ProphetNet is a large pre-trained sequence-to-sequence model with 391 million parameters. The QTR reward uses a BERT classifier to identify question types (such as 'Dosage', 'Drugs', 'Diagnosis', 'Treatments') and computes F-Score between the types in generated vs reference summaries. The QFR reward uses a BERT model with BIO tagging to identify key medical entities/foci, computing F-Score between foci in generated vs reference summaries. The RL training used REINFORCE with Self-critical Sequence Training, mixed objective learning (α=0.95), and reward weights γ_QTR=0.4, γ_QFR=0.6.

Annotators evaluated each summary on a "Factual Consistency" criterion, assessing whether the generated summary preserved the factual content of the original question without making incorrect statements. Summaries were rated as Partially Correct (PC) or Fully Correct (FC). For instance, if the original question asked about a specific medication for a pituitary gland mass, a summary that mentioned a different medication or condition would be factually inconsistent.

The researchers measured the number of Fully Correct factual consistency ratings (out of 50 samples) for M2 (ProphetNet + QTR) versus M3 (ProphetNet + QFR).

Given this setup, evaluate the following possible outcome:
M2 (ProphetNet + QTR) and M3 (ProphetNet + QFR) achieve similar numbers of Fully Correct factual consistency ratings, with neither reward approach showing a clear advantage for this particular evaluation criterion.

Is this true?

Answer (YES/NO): YES